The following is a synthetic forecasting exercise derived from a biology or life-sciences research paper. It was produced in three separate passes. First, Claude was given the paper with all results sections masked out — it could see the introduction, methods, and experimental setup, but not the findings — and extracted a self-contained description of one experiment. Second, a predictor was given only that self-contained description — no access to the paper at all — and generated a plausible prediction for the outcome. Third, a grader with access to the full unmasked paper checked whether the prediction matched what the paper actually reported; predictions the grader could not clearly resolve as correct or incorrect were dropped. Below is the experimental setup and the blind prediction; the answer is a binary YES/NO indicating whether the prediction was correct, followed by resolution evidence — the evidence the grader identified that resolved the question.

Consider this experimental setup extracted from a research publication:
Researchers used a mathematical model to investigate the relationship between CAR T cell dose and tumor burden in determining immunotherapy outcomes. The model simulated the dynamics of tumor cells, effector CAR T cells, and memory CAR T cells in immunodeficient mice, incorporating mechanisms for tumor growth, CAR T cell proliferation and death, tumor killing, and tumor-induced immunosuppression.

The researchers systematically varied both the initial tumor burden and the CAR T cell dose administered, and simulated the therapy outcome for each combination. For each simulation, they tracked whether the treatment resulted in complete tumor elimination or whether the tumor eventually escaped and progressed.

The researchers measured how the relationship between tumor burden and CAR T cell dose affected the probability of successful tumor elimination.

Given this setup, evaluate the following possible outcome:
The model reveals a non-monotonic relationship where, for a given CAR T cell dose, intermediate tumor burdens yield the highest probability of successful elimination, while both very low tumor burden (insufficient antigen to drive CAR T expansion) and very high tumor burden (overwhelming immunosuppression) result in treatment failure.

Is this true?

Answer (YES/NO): NO